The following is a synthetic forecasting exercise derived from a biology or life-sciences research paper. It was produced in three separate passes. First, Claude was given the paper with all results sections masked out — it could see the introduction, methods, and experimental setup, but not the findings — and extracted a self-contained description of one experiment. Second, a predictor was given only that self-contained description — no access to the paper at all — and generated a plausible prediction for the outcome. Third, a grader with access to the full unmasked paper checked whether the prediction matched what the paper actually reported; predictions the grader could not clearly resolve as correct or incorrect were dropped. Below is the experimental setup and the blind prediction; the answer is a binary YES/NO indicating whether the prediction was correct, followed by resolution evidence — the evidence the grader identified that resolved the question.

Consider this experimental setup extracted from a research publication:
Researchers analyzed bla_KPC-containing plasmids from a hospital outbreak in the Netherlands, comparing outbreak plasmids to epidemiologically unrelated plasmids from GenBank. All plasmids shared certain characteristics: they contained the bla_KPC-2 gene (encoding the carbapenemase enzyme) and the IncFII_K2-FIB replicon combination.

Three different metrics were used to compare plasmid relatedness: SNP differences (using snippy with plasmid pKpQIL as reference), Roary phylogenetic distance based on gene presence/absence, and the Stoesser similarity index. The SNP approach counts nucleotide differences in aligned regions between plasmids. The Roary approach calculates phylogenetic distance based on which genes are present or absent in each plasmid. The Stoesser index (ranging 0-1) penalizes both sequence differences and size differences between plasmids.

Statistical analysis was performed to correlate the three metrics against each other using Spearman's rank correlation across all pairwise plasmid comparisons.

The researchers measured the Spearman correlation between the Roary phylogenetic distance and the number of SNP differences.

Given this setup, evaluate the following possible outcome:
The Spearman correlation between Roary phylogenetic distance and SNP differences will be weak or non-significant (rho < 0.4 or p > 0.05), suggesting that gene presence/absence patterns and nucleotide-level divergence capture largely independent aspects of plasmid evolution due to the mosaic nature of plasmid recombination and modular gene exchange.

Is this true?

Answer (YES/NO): NO